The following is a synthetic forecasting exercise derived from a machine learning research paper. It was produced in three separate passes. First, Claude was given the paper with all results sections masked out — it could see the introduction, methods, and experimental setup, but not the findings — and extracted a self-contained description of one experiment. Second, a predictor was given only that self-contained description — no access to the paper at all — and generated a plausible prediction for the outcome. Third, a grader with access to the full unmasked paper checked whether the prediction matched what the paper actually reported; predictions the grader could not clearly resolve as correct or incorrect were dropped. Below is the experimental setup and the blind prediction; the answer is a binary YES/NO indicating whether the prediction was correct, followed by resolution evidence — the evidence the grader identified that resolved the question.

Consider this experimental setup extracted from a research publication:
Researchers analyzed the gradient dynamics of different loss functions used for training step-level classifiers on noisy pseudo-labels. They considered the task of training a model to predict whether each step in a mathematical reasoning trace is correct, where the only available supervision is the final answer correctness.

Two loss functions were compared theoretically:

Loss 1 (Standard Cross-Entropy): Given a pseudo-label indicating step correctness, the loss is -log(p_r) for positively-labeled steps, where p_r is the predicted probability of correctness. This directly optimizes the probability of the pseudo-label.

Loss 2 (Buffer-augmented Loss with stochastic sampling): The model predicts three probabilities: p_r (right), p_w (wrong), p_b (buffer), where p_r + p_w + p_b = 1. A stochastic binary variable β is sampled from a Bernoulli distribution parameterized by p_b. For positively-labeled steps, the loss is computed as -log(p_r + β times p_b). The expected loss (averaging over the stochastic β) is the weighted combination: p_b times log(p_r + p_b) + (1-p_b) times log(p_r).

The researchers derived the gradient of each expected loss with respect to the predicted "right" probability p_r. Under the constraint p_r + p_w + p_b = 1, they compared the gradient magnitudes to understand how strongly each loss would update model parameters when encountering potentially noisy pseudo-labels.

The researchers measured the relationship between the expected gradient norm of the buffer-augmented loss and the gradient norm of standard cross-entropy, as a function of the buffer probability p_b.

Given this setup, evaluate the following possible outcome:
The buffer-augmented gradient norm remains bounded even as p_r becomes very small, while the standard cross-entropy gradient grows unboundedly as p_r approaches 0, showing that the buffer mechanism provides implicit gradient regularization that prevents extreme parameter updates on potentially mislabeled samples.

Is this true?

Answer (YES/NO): NO